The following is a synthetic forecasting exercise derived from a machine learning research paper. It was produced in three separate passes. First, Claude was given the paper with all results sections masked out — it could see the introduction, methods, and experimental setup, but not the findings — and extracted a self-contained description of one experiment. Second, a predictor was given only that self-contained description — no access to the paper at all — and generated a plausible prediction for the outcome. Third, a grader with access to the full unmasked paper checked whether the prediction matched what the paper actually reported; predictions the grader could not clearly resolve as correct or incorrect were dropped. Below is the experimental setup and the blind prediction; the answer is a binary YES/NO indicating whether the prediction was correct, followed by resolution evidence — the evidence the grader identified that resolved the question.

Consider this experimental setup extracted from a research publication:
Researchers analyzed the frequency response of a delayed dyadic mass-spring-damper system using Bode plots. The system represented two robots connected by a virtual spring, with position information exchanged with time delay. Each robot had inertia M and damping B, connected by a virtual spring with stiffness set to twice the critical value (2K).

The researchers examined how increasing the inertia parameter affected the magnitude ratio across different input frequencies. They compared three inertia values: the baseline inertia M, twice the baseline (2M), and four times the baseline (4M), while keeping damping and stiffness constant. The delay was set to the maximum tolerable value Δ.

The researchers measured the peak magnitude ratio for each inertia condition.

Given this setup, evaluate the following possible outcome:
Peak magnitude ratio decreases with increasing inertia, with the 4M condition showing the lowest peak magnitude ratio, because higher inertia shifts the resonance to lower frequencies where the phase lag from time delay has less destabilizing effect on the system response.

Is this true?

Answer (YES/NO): NO